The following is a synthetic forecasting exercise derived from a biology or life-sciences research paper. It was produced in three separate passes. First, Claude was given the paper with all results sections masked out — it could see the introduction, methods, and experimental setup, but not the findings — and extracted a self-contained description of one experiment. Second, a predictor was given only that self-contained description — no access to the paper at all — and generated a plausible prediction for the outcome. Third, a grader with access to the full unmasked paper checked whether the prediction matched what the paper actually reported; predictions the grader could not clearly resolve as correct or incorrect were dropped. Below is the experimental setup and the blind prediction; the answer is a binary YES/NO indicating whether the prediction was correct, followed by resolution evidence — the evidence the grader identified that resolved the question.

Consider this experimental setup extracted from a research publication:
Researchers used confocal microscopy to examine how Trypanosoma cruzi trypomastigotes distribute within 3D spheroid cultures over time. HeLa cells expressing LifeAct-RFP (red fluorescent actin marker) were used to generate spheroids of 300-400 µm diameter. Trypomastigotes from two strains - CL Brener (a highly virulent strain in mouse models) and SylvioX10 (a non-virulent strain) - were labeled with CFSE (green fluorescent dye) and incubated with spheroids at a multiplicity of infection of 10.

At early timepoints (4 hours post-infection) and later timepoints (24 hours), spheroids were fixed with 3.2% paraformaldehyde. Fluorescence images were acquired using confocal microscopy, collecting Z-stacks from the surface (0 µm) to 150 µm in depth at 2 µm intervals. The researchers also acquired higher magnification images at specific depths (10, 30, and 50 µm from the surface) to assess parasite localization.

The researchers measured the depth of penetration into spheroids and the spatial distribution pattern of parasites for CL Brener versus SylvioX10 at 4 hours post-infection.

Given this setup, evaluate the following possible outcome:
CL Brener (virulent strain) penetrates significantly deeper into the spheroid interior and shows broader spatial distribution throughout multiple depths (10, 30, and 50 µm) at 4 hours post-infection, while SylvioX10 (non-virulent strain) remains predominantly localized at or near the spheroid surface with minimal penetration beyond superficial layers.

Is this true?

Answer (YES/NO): YES